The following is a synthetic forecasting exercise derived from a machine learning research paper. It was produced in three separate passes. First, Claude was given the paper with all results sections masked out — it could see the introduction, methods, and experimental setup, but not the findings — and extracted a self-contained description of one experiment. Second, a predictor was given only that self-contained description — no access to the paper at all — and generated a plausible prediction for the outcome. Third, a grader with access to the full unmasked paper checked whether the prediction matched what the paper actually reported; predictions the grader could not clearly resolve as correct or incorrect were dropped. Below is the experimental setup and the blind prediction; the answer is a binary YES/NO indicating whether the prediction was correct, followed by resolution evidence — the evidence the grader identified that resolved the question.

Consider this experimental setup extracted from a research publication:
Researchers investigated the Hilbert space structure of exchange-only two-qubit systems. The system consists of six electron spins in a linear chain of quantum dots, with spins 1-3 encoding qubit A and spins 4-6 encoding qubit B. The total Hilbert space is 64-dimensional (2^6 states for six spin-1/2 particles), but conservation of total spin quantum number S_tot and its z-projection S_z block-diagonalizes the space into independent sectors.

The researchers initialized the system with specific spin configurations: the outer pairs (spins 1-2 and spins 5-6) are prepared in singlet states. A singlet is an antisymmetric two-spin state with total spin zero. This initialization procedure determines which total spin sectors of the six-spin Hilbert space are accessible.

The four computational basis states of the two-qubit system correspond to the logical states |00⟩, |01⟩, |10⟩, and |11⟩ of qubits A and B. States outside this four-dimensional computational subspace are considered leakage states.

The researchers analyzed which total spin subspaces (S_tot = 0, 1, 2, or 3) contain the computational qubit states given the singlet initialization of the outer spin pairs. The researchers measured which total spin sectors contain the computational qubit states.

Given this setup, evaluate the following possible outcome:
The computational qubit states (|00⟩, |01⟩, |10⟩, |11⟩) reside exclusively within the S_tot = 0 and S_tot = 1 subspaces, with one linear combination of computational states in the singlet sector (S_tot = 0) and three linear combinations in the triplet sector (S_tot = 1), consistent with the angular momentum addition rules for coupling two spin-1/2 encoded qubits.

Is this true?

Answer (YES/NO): NO